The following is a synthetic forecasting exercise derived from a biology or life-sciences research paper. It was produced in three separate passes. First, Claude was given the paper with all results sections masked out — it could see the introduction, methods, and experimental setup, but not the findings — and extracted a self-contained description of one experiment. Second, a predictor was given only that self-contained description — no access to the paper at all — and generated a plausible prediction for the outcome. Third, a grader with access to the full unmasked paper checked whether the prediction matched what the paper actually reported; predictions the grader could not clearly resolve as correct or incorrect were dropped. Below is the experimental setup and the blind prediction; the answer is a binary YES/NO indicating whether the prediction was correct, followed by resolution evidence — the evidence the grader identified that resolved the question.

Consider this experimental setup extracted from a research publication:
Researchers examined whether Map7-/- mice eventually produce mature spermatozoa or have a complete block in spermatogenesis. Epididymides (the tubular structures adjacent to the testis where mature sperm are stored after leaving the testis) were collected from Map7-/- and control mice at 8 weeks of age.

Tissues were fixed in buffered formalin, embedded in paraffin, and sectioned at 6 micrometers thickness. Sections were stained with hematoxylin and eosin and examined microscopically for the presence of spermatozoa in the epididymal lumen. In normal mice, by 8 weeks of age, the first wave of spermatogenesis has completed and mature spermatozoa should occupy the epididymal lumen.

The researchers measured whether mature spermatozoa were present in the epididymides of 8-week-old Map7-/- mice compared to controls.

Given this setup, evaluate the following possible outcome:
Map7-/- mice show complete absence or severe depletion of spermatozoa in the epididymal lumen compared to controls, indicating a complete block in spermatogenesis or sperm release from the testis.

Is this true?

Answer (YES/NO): YES